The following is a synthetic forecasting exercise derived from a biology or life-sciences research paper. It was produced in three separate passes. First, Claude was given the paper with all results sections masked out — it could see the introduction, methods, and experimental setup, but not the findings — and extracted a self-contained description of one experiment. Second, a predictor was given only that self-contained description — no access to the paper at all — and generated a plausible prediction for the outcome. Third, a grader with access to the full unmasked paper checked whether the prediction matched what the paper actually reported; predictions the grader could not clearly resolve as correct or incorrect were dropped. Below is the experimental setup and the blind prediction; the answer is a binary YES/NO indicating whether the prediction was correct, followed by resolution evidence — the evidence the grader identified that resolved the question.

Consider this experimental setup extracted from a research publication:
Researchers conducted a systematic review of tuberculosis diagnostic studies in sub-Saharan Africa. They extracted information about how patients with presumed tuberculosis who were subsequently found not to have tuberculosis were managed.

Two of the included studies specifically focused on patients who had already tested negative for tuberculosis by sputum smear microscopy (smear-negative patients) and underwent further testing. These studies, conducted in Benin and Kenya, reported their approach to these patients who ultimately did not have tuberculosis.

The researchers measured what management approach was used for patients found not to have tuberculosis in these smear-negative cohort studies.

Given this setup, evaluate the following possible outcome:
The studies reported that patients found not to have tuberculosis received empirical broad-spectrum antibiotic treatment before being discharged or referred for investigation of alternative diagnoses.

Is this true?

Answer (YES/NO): NO